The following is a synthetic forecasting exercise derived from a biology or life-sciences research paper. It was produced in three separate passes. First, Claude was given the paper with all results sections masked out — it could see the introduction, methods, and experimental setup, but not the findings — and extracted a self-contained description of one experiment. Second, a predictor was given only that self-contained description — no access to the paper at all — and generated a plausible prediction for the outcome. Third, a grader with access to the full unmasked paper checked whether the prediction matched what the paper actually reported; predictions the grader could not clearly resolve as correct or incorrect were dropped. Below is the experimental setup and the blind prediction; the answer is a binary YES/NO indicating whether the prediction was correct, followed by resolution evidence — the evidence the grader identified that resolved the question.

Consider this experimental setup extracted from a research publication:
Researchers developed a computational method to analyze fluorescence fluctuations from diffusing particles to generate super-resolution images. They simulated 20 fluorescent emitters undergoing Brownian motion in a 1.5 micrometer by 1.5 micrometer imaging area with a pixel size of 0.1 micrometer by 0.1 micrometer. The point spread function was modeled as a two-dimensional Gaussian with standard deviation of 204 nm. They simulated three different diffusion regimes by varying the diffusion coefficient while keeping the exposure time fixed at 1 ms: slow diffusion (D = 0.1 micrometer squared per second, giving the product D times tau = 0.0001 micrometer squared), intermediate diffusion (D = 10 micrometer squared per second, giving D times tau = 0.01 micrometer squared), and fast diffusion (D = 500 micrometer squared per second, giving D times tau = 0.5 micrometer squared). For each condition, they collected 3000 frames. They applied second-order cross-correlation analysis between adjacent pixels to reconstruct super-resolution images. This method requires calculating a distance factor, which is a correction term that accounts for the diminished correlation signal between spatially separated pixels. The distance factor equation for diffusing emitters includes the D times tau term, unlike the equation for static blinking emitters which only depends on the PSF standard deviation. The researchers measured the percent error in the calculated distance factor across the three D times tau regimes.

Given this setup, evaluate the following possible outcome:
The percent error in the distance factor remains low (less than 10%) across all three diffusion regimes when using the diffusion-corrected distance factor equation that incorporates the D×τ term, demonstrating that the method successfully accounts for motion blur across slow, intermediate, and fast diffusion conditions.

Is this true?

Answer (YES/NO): NO